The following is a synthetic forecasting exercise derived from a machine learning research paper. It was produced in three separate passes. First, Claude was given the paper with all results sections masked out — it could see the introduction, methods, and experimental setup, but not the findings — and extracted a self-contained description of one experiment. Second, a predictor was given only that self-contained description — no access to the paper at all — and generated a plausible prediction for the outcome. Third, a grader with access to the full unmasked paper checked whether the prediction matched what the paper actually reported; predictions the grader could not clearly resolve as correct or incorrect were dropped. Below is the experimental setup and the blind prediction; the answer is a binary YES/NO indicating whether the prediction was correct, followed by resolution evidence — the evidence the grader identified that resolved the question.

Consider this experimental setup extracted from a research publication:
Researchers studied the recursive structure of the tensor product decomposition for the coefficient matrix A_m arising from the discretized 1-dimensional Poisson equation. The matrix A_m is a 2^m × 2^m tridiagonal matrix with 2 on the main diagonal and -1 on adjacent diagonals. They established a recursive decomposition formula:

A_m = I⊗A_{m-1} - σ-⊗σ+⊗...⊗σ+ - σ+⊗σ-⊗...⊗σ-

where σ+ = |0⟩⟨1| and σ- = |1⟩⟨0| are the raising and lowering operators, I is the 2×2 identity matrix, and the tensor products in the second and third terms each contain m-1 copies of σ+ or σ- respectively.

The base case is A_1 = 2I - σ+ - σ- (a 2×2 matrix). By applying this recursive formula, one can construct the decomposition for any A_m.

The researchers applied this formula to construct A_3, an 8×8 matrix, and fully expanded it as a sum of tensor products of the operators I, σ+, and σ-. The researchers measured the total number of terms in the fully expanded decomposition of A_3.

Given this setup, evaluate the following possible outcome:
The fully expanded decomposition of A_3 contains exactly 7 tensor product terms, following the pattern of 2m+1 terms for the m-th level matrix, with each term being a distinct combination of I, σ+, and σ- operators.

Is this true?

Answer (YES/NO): YES